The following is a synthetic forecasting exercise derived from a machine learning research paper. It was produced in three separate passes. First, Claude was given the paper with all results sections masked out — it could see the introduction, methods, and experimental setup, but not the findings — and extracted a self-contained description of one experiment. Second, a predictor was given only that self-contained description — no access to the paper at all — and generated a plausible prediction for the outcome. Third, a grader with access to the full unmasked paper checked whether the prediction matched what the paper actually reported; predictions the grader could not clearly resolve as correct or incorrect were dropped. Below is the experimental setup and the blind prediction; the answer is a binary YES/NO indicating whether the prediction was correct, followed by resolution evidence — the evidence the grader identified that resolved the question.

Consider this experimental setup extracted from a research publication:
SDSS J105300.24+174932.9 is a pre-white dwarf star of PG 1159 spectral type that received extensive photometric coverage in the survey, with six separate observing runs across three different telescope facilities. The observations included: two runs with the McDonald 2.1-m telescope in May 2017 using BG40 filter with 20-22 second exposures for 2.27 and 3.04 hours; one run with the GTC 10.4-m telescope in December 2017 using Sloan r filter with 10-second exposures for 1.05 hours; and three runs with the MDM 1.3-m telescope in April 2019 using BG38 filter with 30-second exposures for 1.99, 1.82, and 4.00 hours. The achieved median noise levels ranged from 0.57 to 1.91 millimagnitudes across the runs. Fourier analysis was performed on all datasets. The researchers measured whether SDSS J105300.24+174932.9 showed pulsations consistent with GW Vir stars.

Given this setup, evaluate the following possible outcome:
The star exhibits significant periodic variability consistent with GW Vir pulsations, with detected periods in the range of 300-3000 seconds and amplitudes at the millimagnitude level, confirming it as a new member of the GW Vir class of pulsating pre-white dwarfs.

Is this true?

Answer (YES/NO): NO